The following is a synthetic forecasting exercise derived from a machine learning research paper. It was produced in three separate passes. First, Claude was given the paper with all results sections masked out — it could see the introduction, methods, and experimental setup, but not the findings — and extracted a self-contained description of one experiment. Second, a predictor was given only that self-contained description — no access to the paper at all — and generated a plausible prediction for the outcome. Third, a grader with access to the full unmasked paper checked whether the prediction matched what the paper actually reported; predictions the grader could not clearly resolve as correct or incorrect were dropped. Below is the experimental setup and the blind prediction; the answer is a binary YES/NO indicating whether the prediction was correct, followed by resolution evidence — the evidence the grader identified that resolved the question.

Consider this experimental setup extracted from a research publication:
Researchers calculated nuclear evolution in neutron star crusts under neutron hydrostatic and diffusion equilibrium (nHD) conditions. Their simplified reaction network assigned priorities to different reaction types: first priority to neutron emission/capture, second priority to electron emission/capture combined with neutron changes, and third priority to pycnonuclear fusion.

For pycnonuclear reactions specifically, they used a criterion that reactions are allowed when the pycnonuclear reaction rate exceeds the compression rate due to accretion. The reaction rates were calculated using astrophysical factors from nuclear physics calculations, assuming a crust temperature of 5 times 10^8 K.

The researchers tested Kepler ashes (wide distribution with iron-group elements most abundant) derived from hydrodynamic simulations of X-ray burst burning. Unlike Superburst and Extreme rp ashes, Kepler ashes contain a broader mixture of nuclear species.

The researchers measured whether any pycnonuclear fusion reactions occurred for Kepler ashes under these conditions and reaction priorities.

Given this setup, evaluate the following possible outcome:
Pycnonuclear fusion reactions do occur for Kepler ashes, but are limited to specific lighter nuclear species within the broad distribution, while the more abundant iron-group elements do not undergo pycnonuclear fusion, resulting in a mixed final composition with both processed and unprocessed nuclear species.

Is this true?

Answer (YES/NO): YES